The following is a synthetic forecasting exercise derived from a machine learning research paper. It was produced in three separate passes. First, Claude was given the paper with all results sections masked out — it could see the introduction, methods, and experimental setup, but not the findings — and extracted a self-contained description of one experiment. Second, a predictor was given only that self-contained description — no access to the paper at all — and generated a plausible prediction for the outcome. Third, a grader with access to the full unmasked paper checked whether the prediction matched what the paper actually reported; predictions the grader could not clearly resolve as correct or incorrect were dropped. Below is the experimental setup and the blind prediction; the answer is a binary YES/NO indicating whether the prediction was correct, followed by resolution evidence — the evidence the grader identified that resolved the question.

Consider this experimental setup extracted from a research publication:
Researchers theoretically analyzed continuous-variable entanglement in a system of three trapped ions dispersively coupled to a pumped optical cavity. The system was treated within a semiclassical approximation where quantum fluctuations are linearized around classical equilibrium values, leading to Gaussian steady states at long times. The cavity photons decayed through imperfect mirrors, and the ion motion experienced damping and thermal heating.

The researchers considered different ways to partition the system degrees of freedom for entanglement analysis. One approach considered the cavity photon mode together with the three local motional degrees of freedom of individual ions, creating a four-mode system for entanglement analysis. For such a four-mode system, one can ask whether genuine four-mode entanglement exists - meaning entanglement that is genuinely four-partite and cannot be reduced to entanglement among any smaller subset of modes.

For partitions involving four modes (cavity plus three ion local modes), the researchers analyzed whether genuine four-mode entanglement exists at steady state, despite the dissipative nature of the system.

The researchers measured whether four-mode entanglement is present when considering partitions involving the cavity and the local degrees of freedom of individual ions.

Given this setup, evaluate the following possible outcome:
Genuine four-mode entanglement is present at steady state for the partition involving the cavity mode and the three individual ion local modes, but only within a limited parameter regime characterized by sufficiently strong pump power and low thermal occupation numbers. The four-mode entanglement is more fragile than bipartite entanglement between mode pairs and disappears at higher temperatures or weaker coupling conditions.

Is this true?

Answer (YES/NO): NO